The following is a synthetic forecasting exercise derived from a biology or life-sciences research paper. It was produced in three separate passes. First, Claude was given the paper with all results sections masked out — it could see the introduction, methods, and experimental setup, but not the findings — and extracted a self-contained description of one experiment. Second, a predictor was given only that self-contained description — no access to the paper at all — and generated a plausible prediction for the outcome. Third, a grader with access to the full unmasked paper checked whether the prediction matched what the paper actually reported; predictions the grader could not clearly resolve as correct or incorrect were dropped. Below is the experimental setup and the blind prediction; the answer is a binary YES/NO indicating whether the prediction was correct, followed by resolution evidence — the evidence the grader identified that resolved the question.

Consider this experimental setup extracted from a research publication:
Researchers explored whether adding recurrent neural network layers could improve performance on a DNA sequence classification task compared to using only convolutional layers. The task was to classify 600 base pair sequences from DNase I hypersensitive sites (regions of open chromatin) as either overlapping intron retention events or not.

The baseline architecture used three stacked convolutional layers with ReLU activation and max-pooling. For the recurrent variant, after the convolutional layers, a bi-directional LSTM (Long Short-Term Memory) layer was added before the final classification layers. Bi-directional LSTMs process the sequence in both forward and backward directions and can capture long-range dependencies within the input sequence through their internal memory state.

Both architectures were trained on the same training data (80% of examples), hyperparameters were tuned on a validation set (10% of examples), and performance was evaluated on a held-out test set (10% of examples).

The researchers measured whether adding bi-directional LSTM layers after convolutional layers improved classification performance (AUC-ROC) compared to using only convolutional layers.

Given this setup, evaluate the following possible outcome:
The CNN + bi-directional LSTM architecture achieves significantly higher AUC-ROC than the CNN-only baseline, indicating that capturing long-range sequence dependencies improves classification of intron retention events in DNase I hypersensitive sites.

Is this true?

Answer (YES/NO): NO